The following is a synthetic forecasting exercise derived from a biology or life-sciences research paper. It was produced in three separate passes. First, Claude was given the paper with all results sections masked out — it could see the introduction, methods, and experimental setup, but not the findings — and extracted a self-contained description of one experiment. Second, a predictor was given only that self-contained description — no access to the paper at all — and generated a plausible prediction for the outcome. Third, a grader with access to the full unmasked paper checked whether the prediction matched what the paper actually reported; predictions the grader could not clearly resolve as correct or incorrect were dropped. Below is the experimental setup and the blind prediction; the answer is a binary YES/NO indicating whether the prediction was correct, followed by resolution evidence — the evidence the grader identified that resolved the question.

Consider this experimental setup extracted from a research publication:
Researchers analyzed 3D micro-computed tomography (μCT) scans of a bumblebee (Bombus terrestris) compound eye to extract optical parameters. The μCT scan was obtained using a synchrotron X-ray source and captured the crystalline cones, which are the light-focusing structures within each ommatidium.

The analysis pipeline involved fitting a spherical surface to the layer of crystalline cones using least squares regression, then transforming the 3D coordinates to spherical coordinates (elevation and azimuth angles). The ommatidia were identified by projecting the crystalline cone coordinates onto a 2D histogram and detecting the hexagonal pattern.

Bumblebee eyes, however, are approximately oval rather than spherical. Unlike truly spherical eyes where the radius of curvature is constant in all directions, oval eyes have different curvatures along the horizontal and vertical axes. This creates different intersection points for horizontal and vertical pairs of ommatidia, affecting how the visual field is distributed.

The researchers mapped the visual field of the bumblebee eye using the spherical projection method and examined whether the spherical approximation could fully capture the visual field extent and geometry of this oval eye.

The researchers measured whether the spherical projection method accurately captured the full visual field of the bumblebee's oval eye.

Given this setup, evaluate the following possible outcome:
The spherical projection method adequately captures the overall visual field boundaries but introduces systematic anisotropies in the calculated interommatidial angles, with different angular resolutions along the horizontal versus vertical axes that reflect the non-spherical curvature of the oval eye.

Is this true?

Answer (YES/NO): NO